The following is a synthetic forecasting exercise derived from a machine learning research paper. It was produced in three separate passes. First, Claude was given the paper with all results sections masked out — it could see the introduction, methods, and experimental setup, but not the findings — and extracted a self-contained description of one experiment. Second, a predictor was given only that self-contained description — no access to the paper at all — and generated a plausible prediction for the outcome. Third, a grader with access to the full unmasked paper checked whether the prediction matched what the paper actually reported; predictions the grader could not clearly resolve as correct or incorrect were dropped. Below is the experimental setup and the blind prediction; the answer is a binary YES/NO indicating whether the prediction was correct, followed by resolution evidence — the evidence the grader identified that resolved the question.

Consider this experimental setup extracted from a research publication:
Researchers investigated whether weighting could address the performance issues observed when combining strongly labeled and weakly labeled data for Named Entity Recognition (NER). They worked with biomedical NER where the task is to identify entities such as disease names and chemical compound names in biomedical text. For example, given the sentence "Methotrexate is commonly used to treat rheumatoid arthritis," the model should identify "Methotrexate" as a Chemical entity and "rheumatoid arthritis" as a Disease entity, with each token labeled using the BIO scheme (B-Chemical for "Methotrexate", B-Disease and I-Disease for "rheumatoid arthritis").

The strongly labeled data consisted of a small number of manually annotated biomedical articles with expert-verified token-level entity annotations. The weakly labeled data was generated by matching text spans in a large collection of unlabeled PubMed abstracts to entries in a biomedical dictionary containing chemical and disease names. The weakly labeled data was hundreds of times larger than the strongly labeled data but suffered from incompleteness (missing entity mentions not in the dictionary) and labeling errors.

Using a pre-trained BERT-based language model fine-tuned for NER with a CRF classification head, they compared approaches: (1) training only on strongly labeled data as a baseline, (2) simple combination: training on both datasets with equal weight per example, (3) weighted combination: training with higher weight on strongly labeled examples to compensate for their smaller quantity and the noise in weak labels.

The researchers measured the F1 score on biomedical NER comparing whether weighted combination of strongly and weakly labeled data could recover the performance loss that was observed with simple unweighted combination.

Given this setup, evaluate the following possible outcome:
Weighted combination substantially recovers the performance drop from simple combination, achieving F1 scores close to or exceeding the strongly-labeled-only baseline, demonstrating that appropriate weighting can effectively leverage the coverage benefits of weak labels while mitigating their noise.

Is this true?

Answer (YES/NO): NO